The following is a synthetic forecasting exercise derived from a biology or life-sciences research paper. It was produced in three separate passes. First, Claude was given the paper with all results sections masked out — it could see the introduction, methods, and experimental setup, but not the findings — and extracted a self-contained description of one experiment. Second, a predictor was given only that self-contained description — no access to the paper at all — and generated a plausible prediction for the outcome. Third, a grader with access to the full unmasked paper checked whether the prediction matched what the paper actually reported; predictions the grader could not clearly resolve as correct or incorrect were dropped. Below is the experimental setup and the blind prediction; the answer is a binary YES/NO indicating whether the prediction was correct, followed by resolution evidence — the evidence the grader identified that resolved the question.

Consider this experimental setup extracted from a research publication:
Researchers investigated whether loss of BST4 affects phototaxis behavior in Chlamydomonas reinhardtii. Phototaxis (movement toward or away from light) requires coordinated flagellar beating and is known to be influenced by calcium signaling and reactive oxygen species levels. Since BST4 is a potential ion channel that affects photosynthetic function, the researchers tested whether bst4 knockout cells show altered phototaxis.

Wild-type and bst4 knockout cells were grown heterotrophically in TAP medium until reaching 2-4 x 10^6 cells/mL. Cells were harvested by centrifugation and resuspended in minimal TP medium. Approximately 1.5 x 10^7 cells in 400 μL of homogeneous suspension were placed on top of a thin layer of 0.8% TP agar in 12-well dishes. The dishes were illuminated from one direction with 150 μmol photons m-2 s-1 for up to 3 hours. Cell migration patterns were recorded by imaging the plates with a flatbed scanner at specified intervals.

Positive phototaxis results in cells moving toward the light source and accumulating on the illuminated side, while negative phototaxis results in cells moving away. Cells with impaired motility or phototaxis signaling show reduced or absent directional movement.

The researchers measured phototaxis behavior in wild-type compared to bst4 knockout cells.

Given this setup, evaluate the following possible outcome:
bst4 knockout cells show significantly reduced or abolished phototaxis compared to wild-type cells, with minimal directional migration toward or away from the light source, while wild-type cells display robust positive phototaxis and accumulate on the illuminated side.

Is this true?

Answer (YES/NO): NO